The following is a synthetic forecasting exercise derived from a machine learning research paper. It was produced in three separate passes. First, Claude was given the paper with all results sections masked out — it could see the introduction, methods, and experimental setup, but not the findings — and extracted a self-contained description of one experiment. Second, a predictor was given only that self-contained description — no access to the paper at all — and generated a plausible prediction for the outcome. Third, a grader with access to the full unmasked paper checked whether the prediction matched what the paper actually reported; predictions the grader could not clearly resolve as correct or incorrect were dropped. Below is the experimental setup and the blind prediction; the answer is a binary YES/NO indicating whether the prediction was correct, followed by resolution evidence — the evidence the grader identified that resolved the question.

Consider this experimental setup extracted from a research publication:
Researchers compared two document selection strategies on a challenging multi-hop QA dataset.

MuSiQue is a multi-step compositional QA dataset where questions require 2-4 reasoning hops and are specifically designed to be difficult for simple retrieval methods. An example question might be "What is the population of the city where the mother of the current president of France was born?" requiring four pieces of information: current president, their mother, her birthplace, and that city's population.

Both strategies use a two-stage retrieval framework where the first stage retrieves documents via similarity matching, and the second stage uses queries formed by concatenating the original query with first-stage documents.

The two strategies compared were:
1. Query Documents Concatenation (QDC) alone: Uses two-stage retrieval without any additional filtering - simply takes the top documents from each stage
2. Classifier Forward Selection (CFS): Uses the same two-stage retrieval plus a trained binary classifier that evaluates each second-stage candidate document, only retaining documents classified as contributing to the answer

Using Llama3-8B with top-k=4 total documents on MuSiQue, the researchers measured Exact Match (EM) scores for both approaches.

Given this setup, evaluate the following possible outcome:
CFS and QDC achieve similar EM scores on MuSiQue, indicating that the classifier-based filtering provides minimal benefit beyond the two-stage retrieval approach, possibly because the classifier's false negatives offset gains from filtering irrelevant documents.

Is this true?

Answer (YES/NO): NO